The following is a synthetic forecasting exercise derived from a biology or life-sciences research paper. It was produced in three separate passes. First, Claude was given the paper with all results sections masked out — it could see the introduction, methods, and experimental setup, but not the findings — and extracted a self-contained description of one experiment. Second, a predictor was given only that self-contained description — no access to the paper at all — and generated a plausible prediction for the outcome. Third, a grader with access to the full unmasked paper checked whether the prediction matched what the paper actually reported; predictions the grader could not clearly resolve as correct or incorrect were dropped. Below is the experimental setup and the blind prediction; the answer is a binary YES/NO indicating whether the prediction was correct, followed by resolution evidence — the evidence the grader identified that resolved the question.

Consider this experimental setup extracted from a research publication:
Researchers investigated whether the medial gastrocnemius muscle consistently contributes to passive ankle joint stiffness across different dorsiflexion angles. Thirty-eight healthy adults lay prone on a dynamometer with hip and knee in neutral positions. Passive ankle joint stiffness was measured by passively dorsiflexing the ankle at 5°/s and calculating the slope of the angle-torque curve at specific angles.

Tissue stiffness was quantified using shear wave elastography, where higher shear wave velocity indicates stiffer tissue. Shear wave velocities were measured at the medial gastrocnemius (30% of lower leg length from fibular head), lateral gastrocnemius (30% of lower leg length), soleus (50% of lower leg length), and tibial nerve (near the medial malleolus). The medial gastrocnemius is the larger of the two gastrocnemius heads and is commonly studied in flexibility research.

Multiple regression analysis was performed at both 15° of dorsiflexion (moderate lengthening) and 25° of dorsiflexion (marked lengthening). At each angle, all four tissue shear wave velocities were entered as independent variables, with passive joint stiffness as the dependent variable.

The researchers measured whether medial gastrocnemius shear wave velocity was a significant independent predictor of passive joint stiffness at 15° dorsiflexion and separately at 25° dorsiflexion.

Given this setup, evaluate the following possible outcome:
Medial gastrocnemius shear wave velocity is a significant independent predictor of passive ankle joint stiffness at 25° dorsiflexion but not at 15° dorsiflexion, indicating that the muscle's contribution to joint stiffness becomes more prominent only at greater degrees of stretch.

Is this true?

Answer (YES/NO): NO